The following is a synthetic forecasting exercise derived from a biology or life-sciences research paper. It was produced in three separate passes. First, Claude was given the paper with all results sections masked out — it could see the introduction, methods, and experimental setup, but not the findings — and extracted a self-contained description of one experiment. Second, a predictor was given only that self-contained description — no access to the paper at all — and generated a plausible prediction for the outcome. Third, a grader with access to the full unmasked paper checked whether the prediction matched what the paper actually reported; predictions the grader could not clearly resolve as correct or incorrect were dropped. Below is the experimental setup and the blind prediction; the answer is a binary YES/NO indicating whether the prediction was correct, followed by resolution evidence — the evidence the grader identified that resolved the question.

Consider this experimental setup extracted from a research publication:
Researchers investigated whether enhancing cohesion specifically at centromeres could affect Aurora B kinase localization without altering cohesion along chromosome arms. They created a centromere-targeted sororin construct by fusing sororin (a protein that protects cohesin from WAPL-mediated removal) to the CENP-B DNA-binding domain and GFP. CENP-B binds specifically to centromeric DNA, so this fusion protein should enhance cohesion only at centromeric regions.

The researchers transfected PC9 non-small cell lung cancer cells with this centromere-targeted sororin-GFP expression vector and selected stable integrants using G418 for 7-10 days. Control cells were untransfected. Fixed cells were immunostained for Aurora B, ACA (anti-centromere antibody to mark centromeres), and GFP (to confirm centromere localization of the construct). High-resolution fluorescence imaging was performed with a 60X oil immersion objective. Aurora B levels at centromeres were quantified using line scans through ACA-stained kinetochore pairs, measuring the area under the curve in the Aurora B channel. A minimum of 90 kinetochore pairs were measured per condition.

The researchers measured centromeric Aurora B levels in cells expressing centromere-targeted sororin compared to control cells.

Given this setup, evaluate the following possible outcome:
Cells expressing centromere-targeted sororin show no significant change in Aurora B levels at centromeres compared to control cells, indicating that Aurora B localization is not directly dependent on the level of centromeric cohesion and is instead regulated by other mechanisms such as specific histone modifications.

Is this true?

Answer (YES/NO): NO